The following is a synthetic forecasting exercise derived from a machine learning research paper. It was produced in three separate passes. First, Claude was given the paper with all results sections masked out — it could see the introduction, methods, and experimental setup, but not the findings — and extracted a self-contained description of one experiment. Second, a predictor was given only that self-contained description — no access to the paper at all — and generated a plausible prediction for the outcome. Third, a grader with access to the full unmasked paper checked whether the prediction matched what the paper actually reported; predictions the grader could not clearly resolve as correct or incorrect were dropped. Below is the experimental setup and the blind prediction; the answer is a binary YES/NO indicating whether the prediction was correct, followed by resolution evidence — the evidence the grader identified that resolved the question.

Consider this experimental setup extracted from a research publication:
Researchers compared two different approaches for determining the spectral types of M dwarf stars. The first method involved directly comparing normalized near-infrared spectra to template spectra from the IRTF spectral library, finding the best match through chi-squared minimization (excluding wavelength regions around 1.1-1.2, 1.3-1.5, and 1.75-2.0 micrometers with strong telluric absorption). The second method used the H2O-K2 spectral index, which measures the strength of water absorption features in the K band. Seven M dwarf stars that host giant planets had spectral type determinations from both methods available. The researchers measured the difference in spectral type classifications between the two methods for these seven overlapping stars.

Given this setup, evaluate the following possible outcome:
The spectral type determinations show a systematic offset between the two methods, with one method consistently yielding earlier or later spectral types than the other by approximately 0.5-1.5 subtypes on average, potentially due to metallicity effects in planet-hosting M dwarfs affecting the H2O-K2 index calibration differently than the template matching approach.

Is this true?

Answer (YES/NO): NO